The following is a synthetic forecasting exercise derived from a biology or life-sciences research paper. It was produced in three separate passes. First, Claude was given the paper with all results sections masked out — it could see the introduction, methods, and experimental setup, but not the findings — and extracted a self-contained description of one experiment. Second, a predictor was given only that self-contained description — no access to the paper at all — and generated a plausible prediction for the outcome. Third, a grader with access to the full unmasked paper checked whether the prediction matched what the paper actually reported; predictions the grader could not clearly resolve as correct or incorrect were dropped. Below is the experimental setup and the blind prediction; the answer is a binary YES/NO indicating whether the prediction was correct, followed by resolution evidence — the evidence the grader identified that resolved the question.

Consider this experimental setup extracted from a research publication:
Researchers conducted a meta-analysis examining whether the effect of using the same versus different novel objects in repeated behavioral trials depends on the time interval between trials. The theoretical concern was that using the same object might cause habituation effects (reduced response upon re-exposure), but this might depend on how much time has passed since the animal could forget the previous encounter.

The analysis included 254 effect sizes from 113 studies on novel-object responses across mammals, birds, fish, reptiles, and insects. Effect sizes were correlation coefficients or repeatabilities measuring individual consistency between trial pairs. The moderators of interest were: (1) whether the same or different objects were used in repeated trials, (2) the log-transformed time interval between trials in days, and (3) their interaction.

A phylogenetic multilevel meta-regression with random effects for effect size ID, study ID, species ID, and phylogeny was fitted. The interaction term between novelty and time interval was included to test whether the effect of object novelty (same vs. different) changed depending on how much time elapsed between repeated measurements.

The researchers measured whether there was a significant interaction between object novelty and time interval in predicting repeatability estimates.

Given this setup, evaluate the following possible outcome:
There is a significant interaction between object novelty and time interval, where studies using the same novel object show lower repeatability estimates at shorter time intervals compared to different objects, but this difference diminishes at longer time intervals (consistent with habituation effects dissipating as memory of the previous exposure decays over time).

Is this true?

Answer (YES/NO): NO